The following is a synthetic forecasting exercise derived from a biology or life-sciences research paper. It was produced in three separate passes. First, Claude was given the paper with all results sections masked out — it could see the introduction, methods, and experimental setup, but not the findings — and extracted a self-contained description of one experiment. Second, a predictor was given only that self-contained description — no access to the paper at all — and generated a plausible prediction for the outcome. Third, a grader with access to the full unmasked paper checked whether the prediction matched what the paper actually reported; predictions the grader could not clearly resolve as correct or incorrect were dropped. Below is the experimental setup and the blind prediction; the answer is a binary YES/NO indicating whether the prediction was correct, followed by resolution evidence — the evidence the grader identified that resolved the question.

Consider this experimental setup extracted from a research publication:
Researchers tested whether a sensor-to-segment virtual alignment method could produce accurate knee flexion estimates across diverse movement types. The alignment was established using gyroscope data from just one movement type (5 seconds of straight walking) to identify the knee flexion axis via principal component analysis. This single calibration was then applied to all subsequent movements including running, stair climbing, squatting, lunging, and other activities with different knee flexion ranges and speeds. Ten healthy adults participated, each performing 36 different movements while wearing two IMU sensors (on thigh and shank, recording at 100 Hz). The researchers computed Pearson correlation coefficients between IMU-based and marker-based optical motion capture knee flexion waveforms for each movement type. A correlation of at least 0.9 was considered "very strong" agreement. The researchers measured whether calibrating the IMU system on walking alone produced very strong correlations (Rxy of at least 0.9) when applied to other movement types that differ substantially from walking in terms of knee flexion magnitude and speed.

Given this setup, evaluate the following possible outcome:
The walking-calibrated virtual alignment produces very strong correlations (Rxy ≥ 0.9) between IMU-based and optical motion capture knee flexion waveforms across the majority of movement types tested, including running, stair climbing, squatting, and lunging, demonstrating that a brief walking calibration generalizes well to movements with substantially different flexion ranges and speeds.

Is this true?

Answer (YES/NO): YES